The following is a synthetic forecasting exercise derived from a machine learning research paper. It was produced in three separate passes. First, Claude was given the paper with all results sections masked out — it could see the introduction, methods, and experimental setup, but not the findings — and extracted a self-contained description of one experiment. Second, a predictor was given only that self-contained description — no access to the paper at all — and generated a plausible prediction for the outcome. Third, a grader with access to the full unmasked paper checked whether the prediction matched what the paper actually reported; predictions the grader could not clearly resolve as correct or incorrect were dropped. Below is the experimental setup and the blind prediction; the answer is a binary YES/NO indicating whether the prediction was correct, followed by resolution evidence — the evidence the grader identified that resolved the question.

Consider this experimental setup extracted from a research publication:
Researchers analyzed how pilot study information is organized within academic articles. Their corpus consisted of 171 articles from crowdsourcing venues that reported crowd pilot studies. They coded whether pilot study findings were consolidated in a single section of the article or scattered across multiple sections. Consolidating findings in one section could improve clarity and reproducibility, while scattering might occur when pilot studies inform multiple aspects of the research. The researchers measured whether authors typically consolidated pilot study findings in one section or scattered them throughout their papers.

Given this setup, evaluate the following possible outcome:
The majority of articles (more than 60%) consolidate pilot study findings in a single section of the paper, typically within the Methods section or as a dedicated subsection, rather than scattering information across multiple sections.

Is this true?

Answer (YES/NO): NO